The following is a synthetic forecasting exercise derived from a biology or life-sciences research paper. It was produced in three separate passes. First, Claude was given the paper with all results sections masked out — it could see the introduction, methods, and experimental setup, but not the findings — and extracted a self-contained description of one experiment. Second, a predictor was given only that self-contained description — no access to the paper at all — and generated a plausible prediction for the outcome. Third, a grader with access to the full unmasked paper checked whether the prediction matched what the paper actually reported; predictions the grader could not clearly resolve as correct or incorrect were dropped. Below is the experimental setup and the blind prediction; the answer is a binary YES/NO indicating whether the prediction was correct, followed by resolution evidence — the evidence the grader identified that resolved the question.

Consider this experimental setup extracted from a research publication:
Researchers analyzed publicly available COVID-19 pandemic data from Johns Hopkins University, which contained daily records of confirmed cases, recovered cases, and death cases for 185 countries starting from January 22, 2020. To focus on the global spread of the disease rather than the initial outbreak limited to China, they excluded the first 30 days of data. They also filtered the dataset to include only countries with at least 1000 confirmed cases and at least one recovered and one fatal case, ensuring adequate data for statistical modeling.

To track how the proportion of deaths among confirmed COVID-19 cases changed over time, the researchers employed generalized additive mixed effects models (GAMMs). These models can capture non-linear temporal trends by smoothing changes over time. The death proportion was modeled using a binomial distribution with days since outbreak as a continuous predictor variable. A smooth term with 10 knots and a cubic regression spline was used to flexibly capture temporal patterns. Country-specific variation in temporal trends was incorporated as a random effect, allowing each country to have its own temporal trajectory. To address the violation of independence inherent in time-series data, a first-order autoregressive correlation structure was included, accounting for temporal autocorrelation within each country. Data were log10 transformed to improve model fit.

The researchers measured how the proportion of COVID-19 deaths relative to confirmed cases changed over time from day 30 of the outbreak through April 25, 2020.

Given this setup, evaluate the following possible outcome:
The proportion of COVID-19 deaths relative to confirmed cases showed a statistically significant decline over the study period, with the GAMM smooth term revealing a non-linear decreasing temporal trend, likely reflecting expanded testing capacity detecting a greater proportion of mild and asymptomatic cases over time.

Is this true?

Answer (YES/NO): NO